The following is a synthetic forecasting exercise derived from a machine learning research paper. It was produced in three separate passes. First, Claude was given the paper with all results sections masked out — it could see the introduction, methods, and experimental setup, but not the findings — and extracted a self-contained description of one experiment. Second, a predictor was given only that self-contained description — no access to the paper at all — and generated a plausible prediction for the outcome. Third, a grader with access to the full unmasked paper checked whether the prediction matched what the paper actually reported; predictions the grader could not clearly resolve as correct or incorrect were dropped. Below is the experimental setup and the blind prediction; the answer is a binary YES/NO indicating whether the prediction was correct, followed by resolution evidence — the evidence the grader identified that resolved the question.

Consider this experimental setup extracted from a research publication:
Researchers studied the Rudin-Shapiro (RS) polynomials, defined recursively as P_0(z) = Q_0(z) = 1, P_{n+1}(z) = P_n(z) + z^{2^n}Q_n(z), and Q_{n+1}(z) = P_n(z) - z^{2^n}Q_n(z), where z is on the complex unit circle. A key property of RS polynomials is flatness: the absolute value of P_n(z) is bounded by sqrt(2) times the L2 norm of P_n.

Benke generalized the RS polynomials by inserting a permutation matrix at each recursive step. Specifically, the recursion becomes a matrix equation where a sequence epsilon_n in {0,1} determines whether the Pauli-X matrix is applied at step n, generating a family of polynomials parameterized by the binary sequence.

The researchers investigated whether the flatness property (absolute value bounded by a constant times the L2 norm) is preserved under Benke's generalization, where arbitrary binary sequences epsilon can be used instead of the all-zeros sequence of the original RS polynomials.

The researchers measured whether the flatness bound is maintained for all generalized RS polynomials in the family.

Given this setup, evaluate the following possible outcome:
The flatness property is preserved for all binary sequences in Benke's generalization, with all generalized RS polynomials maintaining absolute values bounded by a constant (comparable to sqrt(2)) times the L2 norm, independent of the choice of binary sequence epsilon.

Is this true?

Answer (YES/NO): YES